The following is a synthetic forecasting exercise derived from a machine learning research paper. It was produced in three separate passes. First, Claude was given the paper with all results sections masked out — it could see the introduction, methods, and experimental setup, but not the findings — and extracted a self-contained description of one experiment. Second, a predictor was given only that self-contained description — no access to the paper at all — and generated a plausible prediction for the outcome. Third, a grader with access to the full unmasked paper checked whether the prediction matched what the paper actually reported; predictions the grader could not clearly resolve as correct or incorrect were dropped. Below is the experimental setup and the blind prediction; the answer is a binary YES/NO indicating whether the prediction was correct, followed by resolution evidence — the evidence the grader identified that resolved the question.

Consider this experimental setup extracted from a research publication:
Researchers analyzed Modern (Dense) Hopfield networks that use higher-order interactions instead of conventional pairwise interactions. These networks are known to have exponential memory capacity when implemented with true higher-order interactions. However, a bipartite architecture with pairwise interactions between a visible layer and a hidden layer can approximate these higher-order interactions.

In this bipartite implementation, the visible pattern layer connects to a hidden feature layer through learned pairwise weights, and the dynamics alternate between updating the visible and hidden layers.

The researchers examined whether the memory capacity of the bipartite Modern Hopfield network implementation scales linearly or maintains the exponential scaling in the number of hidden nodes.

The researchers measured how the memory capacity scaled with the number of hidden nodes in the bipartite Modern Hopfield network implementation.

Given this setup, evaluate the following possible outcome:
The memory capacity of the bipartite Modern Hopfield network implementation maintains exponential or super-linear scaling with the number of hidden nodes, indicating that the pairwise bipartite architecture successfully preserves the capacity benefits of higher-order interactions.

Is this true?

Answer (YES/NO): NO